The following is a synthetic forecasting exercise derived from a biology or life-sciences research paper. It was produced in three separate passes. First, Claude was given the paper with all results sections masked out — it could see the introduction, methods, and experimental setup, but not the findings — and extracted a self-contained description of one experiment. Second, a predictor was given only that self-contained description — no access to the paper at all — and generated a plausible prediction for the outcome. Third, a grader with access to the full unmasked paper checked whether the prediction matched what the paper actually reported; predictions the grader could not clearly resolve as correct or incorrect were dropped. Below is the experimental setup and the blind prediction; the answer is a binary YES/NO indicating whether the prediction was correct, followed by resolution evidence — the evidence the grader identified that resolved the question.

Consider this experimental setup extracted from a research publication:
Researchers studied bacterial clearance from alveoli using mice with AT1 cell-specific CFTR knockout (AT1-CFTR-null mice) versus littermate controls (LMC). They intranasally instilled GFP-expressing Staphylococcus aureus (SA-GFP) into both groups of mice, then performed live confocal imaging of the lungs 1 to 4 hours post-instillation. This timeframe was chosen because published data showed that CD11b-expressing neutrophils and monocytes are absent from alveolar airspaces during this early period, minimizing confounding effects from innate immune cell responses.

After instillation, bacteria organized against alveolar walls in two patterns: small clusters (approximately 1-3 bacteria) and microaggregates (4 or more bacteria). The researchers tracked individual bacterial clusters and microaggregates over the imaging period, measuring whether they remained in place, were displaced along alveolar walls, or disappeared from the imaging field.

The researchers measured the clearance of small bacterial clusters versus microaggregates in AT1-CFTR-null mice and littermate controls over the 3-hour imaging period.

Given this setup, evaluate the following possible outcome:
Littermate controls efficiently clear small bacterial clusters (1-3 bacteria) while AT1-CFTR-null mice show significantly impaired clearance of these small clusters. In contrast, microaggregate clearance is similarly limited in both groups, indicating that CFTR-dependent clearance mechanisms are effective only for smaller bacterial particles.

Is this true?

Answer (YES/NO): YES